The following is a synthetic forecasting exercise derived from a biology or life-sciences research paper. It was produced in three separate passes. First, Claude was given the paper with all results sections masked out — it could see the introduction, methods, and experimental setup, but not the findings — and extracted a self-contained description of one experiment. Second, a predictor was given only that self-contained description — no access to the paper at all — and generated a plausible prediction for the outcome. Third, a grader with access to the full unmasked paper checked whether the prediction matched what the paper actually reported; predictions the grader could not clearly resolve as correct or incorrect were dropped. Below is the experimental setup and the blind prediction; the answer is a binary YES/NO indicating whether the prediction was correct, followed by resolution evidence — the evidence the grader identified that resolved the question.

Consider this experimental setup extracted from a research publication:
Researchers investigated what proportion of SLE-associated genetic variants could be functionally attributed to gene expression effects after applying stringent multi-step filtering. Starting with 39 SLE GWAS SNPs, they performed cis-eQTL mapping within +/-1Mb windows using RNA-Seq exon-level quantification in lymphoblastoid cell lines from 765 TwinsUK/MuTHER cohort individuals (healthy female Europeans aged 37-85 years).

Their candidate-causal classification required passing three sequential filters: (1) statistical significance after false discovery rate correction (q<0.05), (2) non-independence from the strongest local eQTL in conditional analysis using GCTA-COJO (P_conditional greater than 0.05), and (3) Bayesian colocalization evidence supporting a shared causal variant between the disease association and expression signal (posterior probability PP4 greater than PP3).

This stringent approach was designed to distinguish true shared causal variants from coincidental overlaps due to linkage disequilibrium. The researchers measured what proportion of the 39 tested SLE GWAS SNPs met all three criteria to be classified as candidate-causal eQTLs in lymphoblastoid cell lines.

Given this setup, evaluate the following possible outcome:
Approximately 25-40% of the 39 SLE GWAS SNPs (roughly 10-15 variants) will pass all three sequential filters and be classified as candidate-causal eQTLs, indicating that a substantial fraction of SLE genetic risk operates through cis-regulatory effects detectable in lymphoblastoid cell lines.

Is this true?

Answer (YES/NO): YES